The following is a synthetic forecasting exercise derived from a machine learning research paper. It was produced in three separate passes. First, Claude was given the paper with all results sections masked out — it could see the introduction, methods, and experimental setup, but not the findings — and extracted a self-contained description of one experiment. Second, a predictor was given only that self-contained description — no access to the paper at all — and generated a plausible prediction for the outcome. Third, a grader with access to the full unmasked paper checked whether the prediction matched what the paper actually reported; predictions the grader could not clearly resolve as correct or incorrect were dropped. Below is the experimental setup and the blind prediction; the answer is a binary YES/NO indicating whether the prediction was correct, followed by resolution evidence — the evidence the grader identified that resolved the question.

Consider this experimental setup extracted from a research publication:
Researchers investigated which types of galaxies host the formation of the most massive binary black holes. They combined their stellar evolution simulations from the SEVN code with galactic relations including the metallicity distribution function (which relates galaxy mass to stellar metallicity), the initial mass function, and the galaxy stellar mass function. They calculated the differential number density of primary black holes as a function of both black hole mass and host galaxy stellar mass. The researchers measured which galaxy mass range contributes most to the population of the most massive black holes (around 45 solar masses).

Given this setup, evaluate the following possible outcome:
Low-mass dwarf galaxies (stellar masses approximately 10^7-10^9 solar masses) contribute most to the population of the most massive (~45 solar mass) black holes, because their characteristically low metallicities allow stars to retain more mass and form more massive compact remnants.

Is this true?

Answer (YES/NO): YES